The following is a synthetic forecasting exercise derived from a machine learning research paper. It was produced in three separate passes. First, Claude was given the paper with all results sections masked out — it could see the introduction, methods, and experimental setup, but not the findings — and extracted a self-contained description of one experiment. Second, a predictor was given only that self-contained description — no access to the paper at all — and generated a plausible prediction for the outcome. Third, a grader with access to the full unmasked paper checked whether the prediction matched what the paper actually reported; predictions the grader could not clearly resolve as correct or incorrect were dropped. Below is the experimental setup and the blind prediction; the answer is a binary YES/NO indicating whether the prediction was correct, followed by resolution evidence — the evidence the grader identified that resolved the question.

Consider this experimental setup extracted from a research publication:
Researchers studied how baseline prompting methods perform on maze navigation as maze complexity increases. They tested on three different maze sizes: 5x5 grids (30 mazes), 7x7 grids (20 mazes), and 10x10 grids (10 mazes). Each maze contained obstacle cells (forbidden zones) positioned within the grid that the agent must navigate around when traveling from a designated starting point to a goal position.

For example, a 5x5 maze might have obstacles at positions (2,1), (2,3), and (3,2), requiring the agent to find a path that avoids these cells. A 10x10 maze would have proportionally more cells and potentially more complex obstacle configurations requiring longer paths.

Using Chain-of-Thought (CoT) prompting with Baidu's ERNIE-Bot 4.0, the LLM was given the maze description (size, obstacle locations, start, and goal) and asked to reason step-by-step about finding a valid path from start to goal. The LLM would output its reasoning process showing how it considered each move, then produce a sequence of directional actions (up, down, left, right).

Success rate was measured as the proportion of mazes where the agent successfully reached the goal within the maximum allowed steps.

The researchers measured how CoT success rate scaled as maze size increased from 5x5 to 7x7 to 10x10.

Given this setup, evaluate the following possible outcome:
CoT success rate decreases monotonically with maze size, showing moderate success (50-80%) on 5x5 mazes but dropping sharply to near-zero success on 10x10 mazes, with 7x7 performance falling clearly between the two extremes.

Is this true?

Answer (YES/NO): NO